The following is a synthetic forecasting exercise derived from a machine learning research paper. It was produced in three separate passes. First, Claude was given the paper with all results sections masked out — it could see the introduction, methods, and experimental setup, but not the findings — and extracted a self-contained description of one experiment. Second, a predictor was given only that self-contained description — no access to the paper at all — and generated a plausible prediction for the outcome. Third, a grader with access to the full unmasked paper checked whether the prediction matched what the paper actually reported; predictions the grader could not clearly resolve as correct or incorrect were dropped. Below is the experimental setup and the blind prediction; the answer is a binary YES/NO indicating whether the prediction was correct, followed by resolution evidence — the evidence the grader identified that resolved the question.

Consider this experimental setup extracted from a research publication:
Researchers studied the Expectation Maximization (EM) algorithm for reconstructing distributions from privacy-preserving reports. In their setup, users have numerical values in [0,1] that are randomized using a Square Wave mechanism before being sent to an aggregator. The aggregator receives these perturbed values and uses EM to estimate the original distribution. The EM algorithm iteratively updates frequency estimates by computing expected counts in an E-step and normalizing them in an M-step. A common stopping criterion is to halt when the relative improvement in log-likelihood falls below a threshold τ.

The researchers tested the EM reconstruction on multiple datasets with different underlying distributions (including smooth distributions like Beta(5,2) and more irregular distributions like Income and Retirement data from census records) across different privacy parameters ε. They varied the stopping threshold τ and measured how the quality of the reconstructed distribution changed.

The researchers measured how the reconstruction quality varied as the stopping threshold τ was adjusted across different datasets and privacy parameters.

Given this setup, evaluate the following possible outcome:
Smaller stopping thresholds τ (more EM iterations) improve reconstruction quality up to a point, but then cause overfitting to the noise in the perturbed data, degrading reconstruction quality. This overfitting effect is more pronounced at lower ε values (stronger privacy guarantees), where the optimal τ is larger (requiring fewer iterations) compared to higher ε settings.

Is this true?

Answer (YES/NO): NO